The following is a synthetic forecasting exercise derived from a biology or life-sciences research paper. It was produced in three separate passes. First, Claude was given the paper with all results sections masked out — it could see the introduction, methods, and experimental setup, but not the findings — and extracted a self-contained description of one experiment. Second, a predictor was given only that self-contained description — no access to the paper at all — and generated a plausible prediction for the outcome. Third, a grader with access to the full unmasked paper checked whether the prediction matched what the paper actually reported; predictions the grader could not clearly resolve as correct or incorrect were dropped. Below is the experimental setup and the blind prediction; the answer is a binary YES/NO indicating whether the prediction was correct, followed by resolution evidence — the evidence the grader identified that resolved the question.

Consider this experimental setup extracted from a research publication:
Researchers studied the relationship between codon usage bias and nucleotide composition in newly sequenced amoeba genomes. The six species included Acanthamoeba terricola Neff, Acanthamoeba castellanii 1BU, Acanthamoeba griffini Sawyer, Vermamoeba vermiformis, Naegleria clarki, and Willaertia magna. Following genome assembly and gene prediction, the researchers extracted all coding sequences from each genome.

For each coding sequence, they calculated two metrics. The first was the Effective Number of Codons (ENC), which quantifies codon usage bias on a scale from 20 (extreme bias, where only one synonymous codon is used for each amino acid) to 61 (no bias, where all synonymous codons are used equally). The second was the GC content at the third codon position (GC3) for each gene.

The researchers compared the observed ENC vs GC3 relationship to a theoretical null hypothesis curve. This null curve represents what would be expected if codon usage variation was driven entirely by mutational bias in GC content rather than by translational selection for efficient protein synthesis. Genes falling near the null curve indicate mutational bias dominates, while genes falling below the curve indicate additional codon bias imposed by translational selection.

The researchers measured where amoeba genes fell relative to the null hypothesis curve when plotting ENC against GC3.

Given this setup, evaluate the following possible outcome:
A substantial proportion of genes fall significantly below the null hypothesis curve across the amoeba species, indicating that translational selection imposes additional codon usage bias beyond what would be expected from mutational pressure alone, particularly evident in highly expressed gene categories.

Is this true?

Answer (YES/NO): YES